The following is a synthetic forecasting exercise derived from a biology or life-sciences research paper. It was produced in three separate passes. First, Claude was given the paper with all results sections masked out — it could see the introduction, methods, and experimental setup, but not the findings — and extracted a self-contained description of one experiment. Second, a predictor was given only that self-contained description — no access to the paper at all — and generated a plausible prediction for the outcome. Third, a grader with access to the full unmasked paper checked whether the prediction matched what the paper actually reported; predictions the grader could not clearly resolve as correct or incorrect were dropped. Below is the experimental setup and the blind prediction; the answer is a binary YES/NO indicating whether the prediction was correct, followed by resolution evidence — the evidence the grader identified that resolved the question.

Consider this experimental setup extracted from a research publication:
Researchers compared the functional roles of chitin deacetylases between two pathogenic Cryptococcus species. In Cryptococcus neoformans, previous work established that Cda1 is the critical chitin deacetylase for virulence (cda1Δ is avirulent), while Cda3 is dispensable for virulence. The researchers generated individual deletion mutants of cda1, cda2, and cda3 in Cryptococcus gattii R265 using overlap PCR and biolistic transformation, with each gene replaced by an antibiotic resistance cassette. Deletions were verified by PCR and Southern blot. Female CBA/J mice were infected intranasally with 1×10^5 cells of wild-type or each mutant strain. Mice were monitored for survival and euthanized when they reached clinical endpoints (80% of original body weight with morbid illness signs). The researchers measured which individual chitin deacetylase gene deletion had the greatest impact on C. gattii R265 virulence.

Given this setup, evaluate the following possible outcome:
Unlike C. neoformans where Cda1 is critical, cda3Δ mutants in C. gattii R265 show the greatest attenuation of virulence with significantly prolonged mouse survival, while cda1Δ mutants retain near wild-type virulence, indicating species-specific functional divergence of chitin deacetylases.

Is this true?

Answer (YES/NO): YES